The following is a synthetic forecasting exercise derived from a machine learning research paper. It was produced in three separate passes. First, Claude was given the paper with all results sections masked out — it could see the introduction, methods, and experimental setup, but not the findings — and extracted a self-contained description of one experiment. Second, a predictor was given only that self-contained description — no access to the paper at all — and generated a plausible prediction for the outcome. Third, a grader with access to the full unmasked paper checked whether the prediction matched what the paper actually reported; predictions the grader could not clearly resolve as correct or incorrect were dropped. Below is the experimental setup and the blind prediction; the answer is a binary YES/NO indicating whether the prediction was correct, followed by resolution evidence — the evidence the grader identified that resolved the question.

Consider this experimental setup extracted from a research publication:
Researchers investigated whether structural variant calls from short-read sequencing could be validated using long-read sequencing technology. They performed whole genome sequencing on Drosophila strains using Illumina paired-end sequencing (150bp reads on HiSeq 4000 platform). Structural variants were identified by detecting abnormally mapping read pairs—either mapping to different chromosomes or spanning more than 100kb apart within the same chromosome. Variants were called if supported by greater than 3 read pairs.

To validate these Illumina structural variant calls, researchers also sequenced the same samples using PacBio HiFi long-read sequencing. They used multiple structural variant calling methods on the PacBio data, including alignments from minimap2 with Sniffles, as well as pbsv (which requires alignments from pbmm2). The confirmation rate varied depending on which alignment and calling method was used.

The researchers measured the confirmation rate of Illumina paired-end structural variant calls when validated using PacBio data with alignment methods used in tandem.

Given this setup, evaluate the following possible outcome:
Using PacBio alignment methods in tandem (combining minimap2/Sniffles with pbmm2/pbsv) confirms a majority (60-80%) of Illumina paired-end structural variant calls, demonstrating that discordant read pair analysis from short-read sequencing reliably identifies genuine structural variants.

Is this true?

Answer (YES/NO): NO